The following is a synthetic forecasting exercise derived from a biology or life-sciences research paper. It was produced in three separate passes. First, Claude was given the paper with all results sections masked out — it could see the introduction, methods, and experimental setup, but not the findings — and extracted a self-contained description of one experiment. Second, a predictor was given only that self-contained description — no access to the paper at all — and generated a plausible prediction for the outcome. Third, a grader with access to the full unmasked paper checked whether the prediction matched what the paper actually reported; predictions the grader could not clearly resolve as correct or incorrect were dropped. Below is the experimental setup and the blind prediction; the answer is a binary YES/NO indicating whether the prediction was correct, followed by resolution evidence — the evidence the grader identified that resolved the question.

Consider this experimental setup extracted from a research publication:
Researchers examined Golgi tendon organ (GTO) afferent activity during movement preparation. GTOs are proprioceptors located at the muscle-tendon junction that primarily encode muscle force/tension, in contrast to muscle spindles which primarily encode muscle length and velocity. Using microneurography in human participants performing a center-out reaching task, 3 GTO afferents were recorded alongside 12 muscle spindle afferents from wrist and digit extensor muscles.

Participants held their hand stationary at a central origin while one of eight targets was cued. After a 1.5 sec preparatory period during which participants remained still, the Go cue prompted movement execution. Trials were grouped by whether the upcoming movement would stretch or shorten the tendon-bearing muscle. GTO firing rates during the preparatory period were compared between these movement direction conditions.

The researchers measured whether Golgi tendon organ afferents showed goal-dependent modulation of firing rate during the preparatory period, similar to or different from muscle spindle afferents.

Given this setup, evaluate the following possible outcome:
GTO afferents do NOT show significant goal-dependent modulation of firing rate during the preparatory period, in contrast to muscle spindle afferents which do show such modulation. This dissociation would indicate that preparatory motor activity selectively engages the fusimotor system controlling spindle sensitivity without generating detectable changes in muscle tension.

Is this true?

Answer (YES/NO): NO